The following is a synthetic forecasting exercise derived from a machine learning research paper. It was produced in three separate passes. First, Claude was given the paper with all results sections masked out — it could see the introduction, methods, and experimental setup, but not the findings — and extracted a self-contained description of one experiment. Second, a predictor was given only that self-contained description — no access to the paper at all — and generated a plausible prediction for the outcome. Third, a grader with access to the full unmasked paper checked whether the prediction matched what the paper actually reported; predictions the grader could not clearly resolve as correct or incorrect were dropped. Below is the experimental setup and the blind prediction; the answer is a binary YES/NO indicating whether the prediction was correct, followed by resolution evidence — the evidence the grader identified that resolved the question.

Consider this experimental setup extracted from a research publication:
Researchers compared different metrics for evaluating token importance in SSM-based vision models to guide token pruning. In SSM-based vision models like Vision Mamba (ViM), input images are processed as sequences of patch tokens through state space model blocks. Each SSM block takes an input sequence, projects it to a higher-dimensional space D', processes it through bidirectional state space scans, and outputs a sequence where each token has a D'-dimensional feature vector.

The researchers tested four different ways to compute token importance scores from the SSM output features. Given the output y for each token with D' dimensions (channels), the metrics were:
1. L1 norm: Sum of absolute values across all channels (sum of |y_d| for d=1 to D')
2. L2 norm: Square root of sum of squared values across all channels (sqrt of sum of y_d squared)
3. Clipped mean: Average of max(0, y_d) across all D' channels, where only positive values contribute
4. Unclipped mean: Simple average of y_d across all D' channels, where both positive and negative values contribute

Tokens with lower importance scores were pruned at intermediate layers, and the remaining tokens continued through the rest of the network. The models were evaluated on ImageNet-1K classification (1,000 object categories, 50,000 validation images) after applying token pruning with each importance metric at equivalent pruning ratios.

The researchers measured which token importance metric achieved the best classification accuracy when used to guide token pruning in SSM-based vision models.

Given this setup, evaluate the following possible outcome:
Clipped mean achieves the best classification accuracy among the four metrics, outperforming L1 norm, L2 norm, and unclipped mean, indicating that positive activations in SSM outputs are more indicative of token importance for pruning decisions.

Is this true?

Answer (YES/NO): YES